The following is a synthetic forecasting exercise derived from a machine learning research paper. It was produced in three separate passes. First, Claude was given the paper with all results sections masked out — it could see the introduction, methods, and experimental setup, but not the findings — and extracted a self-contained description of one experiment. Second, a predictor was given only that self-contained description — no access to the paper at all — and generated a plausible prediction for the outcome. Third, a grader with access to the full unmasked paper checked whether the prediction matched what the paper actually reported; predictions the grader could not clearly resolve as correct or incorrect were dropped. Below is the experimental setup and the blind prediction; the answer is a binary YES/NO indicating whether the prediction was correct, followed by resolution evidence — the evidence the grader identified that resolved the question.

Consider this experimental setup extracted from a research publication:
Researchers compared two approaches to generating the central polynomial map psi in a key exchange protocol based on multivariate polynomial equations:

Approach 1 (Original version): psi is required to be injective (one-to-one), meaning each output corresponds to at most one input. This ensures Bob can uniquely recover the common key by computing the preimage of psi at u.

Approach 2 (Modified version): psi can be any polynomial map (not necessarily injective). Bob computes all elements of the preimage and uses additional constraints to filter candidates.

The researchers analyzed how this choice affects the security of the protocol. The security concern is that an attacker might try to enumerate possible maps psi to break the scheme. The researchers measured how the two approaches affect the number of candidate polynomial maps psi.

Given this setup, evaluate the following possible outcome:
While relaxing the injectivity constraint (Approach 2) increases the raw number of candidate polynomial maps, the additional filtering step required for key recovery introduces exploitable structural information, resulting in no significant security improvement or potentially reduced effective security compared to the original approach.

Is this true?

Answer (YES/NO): NO